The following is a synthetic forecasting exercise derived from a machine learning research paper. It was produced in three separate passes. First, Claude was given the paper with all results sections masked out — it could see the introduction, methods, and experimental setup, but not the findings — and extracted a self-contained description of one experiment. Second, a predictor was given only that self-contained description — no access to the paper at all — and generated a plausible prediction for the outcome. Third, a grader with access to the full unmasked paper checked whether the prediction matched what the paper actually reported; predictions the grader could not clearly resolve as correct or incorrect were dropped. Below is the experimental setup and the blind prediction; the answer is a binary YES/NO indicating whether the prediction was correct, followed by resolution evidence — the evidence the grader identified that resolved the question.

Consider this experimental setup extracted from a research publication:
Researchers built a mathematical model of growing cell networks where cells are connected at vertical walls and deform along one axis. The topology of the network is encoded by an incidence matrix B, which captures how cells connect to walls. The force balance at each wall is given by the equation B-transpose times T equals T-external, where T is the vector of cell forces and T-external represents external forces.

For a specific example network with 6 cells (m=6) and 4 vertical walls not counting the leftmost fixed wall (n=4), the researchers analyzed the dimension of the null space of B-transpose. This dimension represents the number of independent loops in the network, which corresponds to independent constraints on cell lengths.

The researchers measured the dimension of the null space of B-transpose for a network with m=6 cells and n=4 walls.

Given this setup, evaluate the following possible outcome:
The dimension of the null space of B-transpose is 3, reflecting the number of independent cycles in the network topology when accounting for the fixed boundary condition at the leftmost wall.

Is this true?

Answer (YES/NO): NO